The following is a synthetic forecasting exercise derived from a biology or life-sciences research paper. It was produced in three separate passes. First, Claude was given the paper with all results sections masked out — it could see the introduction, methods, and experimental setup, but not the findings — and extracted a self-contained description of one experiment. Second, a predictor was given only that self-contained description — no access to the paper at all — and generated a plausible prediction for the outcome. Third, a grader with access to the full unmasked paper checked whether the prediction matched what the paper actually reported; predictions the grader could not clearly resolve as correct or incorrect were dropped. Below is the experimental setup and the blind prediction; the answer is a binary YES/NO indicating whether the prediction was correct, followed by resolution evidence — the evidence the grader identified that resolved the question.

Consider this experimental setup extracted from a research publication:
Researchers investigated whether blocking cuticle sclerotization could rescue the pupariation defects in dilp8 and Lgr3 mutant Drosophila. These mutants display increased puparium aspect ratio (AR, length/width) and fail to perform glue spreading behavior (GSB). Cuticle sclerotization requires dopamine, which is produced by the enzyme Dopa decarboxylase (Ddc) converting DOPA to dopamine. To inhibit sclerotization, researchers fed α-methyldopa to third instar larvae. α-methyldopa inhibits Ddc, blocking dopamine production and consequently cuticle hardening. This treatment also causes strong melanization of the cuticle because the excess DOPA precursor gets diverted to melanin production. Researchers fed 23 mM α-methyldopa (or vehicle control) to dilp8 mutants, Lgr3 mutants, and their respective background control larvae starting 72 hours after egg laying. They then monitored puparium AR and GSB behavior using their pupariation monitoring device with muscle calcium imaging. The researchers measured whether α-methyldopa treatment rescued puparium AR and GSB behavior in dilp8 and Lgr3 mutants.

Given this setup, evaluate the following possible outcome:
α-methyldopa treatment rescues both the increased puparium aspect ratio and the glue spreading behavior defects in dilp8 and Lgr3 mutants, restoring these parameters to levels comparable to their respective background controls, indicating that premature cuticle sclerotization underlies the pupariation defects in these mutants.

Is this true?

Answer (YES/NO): NO